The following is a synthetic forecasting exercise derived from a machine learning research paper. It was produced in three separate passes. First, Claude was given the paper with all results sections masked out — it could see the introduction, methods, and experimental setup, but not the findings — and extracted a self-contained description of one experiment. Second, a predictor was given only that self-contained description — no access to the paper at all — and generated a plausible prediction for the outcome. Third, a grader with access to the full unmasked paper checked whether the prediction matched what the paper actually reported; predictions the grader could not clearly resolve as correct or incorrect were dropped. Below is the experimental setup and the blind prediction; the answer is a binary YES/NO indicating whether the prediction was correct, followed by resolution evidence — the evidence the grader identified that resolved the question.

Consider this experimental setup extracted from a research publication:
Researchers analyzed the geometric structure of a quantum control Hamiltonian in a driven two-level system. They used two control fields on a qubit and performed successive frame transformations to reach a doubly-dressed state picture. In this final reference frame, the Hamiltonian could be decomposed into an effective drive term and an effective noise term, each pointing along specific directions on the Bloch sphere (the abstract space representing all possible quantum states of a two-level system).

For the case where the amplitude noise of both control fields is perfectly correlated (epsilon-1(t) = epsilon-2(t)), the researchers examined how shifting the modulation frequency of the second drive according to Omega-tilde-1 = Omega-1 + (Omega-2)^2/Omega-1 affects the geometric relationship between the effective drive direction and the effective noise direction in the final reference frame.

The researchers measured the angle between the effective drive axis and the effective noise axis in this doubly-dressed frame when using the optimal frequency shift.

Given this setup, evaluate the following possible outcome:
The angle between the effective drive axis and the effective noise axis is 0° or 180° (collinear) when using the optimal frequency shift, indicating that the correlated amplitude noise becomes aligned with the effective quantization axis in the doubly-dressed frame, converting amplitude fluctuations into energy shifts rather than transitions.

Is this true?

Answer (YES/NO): NO